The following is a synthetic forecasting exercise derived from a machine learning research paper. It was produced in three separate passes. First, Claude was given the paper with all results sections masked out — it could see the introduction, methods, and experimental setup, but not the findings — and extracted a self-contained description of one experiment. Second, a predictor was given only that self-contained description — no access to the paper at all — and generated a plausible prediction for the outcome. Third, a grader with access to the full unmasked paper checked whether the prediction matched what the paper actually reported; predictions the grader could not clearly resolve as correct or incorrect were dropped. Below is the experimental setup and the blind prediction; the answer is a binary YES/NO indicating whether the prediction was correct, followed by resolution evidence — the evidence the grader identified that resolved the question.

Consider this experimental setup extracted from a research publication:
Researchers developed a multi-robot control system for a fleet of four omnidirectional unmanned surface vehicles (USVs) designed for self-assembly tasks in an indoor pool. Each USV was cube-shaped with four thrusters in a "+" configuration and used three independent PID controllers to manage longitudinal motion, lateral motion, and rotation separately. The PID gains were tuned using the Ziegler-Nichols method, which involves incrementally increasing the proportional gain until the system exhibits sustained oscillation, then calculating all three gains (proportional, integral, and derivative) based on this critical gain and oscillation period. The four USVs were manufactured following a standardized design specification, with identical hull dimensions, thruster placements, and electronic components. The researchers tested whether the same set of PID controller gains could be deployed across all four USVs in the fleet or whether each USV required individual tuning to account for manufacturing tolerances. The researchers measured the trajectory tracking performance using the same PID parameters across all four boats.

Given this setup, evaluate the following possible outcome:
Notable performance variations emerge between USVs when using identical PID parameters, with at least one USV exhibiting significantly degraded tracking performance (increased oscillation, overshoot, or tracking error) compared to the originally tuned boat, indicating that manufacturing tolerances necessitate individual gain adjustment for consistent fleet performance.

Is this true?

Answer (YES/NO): NO